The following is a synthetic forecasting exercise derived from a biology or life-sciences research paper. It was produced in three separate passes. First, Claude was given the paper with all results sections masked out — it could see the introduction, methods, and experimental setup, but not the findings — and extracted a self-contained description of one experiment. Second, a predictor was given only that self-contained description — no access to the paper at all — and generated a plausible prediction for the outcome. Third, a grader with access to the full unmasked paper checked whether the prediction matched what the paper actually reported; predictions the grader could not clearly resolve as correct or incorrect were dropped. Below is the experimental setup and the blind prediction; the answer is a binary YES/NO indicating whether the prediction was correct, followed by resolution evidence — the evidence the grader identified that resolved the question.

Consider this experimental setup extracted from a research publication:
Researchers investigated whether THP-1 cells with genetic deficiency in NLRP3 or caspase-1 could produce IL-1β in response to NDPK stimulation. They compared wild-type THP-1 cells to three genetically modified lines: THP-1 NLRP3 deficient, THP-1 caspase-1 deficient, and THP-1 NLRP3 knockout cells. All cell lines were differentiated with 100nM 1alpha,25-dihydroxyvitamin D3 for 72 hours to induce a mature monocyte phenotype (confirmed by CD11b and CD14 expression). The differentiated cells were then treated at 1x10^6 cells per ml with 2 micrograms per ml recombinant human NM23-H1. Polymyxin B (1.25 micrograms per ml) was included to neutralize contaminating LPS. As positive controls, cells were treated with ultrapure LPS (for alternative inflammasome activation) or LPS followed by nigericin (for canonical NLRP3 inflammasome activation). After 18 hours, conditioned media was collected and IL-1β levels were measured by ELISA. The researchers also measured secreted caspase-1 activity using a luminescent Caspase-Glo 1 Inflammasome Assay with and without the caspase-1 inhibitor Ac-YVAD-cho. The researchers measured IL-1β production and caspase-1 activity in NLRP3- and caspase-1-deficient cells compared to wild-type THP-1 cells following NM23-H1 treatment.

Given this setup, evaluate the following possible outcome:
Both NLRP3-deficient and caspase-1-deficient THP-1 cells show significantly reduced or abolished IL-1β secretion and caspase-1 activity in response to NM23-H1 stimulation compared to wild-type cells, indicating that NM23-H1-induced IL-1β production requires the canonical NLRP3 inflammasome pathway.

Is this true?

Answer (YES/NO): NO